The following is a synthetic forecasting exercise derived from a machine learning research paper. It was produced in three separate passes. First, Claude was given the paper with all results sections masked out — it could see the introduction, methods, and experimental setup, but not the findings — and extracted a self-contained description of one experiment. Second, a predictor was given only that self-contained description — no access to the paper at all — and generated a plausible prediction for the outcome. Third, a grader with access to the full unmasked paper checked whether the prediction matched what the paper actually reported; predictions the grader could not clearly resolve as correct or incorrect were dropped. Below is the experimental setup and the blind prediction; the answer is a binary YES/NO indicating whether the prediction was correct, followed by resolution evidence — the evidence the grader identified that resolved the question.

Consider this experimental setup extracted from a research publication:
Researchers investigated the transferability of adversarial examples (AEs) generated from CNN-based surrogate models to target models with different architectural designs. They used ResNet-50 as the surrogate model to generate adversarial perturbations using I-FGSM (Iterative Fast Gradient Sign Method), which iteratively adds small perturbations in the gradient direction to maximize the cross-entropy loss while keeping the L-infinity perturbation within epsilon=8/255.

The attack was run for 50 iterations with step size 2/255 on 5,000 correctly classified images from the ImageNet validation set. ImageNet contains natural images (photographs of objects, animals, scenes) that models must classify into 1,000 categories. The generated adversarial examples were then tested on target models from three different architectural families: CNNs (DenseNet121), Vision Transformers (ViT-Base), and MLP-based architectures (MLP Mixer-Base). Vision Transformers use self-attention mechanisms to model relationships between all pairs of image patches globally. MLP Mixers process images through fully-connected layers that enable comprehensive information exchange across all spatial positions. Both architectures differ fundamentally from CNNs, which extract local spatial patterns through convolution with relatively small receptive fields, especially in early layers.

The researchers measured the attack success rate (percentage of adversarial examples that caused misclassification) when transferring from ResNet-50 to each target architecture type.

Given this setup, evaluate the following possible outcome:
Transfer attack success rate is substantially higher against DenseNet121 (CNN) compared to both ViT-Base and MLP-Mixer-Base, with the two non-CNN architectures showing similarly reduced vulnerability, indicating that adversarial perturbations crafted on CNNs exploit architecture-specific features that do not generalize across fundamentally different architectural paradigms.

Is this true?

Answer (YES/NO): YES